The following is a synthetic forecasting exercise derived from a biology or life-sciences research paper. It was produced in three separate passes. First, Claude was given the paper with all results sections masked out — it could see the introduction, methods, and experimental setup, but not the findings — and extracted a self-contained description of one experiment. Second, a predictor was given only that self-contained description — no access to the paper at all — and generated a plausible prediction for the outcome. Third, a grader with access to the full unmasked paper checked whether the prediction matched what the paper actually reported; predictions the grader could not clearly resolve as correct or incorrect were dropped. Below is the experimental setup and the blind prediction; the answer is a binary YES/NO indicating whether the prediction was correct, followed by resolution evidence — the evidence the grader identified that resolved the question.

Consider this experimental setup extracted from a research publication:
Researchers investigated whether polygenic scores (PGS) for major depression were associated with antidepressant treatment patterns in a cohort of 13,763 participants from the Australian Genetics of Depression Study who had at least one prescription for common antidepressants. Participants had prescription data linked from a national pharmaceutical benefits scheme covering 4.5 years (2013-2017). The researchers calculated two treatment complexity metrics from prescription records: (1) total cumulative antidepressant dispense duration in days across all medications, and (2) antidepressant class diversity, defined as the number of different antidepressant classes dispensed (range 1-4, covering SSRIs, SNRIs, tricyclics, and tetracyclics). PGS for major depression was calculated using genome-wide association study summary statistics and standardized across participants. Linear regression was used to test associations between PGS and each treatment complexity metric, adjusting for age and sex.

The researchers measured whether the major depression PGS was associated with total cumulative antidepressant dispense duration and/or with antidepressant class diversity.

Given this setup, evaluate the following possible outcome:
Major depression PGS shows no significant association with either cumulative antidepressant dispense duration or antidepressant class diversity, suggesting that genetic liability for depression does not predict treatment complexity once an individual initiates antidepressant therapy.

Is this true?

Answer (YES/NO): NO